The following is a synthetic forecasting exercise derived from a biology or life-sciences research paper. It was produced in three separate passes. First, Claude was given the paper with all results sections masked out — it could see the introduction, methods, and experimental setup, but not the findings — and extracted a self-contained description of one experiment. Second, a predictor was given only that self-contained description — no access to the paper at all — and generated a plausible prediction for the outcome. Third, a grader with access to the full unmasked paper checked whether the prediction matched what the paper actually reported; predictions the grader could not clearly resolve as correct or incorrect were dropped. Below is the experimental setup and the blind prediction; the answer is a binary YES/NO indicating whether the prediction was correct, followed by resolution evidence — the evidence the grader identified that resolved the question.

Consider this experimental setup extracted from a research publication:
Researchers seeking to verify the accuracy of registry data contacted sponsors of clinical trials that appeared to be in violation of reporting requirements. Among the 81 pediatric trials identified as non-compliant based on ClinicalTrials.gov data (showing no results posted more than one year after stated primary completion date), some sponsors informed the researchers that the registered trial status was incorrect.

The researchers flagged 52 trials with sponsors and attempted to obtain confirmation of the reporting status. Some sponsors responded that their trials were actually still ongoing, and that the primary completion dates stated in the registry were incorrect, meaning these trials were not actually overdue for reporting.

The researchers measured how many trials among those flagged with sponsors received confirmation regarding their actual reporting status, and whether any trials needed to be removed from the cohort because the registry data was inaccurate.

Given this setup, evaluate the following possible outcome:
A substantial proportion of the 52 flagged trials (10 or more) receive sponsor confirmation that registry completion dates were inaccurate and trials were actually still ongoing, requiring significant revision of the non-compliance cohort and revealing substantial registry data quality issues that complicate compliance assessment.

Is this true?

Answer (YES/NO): NO